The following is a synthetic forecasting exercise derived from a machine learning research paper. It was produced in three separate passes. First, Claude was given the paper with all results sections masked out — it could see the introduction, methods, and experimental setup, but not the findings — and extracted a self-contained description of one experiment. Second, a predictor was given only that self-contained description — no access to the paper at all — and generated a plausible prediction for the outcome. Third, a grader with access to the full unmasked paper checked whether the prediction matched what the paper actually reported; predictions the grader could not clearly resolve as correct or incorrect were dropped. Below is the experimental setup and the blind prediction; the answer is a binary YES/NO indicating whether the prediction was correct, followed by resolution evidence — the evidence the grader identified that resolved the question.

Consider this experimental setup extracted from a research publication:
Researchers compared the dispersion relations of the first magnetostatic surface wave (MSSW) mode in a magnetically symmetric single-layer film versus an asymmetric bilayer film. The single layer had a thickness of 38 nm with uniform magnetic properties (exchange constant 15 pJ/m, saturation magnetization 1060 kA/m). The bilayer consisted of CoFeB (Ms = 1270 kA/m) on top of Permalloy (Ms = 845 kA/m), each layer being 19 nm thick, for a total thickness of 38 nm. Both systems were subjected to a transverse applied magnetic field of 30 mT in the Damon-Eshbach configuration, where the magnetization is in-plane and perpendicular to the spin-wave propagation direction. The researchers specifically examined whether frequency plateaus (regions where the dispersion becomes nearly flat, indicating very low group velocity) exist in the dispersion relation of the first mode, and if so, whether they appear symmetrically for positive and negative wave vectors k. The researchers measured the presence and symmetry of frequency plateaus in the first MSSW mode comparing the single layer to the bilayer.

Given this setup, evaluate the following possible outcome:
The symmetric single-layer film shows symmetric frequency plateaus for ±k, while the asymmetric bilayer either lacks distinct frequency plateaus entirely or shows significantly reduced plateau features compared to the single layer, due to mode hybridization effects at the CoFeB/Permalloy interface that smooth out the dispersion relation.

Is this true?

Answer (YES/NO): NO